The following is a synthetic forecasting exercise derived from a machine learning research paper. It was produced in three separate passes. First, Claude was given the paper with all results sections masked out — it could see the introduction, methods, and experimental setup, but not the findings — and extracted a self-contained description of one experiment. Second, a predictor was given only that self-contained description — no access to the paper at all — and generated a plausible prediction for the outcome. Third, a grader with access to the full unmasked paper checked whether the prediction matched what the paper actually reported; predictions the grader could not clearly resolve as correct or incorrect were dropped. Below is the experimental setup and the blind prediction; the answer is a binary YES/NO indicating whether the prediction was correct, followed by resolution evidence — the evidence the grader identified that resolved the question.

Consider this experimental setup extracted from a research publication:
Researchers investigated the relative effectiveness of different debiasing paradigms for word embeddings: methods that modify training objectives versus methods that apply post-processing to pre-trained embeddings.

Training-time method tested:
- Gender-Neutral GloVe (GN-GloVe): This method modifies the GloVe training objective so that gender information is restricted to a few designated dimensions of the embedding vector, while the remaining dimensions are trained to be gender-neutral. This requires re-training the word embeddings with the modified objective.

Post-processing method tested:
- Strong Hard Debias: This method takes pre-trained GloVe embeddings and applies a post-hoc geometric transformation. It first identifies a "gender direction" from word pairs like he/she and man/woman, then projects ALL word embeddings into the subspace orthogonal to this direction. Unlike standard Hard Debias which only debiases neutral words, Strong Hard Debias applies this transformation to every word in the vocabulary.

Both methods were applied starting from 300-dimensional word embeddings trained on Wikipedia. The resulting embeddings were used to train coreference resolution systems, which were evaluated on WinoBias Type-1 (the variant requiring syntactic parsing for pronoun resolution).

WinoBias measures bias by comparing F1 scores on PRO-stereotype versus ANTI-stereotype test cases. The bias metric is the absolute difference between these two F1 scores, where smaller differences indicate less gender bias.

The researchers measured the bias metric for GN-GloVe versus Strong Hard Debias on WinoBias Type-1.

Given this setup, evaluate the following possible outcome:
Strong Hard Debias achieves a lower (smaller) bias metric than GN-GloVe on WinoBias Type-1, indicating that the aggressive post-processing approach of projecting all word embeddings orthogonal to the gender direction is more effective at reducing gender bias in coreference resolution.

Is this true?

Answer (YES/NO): YES